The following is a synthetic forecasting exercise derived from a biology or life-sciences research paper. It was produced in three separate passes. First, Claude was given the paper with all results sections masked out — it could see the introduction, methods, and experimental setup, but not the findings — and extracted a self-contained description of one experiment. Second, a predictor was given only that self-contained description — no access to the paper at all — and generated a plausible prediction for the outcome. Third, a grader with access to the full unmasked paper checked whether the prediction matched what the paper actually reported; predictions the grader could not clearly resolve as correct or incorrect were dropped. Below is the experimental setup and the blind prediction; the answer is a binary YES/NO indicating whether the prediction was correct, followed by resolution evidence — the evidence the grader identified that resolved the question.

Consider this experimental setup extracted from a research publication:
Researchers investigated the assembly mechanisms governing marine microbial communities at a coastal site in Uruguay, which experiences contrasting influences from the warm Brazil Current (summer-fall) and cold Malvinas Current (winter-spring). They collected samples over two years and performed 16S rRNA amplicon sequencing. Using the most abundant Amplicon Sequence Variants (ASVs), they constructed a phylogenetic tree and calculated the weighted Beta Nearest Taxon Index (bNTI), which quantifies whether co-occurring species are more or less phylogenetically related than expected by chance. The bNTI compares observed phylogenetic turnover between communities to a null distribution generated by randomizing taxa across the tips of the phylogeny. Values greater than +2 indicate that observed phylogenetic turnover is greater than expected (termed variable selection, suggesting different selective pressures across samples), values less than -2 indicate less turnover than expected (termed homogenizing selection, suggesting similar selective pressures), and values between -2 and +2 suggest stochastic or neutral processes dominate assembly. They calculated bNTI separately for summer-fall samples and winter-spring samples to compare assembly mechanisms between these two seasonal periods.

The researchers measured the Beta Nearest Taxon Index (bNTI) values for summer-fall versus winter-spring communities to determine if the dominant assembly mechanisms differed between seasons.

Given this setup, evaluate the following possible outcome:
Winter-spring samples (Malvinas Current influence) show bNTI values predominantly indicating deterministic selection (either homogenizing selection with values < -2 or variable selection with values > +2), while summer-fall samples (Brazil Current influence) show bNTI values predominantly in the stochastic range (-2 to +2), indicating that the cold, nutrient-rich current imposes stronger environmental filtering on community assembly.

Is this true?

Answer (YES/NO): NO